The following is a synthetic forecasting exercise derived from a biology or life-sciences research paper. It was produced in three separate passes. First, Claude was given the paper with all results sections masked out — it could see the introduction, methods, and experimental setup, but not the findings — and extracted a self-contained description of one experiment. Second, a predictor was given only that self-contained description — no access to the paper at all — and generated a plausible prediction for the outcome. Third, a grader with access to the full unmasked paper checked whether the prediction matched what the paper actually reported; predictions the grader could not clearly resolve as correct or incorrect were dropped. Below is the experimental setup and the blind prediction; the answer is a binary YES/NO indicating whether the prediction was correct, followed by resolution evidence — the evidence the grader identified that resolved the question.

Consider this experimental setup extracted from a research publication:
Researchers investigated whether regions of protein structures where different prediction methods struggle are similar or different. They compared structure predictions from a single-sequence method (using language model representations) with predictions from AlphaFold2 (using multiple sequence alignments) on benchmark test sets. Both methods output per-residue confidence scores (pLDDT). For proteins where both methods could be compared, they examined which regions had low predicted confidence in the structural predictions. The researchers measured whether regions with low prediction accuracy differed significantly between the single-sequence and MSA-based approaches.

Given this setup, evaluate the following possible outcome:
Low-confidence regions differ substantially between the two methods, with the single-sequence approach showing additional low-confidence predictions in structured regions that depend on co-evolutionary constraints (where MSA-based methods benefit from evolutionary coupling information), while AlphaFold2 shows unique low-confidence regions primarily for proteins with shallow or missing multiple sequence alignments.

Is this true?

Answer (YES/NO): NO